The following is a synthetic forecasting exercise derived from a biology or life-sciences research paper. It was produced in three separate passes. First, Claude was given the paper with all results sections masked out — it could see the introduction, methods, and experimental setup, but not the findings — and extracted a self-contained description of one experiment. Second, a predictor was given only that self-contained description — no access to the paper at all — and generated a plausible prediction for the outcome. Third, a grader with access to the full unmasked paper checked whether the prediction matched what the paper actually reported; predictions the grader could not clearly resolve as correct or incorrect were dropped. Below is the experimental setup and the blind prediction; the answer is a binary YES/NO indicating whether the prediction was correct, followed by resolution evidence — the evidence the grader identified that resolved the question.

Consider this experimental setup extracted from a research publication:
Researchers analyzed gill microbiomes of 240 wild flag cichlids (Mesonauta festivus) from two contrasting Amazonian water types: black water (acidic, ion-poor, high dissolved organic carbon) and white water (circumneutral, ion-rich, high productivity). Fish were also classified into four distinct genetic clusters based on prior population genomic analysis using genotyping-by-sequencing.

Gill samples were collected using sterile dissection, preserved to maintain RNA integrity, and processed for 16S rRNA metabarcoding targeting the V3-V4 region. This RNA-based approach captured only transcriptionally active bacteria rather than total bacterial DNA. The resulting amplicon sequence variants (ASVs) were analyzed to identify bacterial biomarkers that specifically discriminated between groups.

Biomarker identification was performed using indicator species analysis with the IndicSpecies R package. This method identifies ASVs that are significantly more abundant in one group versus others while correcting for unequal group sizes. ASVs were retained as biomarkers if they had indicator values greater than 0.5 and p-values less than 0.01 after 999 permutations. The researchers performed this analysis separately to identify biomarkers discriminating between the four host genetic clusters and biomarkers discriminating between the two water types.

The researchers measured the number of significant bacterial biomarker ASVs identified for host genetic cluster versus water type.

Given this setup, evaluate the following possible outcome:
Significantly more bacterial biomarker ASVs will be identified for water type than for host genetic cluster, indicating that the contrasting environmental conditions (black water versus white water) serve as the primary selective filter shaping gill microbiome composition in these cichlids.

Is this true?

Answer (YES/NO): YES